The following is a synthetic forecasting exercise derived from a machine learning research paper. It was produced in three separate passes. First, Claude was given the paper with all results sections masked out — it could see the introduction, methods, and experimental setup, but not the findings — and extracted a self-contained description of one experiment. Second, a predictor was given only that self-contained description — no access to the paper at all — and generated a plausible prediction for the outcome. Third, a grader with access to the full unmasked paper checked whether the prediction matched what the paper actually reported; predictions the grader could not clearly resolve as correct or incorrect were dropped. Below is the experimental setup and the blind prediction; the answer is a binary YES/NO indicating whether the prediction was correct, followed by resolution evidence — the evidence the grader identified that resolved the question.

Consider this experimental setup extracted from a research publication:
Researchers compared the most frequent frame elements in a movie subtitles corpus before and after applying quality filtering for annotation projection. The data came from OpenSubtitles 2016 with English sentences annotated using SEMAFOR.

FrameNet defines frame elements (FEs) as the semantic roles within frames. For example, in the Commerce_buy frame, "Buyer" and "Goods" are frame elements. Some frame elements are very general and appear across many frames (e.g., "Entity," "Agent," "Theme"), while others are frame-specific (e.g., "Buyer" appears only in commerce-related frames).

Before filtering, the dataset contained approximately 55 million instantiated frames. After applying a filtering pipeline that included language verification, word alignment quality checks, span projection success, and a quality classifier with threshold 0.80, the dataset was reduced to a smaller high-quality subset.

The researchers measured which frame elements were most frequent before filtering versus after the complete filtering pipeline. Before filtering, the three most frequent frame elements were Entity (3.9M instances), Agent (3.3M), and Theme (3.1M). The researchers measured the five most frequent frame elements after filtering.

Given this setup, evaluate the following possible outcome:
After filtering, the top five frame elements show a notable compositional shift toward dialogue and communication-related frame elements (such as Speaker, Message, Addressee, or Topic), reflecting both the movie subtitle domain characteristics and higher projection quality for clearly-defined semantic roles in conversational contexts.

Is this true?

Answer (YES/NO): YES